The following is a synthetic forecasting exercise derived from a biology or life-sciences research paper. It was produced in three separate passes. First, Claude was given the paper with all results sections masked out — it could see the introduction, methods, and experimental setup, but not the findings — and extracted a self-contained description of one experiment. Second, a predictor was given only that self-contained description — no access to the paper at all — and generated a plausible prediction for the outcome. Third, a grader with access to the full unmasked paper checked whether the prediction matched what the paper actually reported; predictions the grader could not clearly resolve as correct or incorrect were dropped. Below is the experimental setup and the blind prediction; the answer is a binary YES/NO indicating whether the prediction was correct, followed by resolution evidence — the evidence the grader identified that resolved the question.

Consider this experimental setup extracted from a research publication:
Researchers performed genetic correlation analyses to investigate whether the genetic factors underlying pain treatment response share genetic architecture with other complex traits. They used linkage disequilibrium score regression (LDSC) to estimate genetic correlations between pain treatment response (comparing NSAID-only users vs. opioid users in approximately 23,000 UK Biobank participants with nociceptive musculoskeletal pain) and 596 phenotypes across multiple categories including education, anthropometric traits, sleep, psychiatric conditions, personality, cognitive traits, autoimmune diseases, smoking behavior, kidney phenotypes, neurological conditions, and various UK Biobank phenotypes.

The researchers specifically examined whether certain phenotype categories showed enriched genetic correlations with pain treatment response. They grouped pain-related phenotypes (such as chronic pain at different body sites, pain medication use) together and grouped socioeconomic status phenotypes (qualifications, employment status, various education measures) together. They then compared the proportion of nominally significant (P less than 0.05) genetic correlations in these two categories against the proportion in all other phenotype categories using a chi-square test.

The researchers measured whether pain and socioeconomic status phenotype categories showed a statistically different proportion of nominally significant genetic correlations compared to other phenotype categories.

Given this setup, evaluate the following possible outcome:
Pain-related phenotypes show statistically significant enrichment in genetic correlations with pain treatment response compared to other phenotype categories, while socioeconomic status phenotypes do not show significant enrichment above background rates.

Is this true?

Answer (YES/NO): NO